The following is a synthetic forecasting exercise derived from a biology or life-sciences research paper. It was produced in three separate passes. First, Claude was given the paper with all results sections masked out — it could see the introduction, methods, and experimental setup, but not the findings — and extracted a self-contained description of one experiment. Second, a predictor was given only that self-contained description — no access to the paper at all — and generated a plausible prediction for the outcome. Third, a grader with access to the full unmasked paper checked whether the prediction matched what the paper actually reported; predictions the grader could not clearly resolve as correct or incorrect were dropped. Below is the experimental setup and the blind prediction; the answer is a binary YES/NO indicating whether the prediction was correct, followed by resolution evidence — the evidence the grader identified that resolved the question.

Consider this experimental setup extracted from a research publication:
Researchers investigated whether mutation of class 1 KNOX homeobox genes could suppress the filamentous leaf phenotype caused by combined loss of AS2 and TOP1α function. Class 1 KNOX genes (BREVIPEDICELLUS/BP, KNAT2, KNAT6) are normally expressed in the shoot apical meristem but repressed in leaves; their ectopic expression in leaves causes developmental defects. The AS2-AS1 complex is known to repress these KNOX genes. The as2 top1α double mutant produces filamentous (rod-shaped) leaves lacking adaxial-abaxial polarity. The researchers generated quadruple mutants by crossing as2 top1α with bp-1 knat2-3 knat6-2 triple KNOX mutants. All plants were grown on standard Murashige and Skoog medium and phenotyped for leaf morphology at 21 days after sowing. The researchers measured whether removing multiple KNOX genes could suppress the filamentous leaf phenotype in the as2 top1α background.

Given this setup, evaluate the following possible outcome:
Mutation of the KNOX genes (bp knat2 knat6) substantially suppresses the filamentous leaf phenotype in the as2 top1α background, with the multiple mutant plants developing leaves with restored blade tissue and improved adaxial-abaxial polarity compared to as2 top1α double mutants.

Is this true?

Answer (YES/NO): NO